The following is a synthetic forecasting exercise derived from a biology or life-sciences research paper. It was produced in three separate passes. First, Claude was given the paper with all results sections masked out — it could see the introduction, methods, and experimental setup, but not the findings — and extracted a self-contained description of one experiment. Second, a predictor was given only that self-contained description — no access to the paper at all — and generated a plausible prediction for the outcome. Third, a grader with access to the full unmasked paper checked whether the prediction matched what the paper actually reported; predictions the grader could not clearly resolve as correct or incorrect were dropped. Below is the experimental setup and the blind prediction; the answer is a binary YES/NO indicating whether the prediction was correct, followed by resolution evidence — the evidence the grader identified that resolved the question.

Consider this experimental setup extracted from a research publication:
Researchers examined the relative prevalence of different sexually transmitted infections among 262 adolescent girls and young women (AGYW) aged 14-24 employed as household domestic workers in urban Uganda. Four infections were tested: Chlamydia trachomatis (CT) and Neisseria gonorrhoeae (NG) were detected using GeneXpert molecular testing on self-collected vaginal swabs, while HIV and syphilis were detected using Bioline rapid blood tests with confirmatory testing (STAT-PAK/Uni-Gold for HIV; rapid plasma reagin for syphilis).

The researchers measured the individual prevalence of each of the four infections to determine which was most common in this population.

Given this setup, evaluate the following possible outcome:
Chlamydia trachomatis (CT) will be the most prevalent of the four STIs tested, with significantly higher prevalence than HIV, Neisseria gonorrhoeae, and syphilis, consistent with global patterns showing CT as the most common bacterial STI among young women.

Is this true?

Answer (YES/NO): YES